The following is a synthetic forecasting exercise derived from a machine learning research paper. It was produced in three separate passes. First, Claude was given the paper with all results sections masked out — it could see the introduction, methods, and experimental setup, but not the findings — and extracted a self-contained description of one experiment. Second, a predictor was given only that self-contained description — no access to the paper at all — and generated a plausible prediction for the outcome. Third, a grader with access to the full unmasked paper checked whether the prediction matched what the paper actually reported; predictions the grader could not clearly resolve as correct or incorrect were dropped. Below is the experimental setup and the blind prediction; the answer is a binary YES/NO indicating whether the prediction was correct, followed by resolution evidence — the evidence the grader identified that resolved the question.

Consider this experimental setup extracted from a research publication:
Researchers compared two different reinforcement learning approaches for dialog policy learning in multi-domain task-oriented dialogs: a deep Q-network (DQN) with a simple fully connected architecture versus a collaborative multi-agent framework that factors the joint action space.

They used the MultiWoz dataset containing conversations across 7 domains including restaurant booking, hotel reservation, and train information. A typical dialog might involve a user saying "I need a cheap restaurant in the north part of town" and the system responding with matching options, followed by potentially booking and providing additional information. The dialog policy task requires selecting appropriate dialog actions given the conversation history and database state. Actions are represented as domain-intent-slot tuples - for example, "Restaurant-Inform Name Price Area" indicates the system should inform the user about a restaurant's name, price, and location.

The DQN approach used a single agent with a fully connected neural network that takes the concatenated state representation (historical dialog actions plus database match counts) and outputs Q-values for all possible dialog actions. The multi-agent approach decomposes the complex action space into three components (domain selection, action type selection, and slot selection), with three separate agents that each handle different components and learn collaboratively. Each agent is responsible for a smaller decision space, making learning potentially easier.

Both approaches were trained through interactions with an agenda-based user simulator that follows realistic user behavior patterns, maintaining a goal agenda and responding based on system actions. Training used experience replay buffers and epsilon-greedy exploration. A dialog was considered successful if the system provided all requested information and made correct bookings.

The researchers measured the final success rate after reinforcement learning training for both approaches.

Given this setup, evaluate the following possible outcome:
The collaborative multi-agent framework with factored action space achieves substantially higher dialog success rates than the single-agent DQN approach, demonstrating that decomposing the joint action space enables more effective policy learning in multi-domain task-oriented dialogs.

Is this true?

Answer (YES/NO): YES